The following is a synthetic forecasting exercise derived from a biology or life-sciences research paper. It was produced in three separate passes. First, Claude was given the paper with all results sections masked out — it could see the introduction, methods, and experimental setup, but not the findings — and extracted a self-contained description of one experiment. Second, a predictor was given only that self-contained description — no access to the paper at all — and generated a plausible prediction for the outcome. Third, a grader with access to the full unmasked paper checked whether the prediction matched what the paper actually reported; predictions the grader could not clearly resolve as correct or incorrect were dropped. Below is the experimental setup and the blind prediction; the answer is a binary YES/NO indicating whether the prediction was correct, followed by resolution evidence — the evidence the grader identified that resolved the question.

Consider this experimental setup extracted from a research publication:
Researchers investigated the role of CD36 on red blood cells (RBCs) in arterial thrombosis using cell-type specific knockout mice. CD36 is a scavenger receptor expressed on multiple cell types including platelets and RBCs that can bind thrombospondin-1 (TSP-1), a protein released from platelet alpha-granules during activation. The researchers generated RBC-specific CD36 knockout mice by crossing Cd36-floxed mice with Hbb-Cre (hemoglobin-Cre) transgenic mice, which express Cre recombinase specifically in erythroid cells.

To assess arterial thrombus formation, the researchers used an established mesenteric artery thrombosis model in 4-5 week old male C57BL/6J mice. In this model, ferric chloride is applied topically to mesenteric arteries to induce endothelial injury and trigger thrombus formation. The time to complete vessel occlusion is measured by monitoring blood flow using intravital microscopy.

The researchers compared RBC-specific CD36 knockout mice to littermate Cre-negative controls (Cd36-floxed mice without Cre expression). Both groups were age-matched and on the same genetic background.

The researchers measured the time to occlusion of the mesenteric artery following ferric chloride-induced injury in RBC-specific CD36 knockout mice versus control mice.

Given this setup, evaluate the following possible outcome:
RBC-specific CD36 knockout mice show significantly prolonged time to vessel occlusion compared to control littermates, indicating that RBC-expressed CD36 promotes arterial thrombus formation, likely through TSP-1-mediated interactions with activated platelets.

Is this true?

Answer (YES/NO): YES